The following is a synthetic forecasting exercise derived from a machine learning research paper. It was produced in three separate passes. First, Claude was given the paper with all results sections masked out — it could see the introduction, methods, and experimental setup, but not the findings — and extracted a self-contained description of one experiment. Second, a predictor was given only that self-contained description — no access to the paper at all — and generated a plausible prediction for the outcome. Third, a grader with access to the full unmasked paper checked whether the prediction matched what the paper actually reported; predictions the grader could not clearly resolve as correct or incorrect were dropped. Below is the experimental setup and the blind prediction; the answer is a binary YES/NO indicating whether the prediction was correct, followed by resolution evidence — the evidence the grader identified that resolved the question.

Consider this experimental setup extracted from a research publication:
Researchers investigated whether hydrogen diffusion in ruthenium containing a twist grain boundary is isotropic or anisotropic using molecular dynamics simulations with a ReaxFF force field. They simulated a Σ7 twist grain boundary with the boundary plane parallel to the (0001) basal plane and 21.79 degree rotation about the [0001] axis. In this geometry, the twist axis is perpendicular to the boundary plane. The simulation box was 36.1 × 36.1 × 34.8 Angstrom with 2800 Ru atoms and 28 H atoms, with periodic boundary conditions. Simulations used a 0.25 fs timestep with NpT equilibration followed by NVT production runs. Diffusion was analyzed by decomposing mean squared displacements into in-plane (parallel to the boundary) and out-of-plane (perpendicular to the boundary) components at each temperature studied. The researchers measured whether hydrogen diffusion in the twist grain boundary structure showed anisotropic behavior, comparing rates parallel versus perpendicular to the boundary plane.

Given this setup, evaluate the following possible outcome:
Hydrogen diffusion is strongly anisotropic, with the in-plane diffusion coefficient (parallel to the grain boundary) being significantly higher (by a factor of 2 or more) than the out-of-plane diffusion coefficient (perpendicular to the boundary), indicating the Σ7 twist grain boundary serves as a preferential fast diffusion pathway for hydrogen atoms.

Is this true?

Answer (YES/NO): YES